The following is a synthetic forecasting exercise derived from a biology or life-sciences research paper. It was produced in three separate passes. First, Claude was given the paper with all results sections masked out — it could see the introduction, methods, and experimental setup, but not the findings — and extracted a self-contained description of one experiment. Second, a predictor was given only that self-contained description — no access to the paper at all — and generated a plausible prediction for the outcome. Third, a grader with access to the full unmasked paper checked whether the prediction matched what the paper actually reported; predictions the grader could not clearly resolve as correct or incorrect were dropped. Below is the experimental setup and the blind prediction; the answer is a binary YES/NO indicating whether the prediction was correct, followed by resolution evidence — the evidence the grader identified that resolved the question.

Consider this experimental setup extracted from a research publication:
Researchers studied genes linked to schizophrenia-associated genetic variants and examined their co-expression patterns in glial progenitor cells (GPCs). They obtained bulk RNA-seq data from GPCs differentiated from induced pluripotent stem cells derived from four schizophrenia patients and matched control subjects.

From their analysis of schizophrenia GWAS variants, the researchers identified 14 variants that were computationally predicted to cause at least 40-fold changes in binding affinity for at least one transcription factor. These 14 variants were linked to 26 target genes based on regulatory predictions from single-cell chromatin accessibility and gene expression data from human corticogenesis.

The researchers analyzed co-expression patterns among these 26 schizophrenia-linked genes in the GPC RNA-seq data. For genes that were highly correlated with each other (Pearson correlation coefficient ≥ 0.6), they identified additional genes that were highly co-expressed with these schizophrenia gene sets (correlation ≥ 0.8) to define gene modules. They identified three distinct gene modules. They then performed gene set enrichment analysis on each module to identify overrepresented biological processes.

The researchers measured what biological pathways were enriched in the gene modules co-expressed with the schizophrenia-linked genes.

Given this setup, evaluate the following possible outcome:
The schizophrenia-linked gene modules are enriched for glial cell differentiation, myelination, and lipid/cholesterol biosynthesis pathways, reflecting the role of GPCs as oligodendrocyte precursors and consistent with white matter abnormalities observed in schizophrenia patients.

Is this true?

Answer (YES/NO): NO